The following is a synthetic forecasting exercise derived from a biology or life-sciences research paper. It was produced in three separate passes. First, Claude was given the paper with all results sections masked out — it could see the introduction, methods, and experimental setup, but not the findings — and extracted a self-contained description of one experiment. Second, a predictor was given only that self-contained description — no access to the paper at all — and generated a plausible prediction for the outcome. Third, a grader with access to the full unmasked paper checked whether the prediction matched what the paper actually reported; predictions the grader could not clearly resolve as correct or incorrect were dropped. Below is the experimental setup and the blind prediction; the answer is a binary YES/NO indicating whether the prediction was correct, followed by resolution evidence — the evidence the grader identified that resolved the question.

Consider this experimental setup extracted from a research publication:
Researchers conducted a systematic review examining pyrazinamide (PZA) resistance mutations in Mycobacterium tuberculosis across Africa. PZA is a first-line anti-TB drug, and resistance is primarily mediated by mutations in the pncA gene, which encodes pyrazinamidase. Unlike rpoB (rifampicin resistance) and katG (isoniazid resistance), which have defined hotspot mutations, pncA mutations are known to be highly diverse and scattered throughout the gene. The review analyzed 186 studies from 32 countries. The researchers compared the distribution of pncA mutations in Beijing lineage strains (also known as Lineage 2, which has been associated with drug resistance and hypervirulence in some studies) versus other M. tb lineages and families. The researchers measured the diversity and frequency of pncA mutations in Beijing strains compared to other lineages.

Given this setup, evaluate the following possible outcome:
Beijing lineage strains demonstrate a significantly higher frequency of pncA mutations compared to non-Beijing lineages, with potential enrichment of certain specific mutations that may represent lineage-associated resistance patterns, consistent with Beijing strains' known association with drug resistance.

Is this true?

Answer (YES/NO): NO